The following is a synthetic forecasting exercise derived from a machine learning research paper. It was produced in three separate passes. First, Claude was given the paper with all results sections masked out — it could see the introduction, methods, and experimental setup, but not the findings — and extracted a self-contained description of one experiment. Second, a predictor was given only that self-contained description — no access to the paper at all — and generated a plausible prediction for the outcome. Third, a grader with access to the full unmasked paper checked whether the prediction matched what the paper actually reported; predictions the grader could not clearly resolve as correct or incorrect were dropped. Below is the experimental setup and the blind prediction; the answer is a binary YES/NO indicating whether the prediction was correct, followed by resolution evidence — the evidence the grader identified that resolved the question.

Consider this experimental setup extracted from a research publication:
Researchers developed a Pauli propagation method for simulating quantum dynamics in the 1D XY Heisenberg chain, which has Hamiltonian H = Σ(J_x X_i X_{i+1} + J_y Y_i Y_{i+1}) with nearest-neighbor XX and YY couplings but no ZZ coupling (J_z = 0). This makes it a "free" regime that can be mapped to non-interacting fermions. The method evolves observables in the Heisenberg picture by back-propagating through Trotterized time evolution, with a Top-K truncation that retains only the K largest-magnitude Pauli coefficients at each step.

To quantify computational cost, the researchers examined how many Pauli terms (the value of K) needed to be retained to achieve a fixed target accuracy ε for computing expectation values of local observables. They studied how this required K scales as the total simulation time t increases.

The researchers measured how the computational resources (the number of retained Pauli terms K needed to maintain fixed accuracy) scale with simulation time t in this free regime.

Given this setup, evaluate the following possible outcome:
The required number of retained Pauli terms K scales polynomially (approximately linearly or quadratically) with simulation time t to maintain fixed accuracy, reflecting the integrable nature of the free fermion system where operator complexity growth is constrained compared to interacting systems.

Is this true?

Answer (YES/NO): YES